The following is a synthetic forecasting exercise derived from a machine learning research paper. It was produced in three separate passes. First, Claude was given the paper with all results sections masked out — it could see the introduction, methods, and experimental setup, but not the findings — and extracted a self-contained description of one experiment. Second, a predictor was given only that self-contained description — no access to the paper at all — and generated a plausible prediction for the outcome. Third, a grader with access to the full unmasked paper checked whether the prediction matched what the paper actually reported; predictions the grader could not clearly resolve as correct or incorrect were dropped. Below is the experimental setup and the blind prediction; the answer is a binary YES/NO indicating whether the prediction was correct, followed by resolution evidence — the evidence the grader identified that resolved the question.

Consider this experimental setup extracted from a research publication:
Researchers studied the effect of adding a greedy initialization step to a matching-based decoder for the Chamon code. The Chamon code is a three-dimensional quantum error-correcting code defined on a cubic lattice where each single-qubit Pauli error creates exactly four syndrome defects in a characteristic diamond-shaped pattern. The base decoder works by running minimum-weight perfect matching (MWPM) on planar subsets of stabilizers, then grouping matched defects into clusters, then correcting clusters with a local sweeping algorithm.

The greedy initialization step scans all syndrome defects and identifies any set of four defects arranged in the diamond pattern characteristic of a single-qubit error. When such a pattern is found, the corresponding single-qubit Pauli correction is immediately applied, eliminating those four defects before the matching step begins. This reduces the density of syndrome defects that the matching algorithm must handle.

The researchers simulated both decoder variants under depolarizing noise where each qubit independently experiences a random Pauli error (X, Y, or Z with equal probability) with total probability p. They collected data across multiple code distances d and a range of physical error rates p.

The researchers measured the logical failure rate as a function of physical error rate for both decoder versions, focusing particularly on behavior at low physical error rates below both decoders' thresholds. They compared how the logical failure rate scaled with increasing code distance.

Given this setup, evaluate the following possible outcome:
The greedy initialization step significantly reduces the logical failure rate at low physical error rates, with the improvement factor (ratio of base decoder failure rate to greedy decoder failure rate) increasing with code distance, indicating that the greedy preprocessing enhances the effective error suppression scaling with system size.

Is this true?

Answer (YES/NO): YES